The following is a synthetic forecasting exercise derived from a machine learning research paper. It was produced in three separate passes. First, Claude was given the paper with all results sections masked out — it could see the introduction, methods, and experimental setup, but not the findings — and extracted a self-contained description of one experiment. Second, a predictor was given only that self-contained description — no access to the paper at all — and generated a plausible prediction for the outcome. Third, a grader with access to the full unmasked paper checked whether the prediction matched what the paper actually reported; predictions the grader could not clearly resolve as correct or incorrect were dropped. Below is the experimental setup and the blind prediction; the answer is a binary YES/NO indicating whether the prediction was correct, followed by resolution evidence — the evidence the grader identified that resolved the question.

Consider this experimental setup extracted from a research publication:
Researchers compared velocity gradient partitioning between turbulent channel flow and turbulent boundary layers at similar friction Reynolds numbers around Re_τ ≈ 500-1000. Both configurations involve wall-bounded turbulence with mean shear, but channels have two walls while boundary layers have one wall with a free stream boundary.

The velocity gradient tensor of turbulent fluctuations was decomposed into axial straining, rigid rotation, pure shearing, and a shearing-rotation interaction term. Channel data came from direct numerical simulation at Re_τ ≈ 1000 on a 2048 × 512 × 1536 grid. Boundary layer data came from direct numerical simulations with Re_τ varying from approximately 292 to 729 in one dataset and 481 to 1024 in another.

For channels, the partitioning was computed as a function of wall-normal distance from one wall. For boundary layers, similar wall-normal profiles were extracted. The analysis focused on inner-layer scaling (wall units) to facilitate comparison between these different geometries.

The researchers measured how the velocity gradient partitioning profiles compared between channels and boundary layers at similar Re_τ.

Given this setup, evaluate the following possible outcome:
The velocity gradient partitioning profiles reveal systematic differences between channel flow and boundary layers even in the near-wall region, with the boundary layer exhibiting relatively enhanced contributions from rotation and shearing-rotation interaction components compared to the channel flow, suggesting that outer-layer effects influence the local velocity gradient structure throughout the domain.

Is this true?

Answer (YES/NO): NO